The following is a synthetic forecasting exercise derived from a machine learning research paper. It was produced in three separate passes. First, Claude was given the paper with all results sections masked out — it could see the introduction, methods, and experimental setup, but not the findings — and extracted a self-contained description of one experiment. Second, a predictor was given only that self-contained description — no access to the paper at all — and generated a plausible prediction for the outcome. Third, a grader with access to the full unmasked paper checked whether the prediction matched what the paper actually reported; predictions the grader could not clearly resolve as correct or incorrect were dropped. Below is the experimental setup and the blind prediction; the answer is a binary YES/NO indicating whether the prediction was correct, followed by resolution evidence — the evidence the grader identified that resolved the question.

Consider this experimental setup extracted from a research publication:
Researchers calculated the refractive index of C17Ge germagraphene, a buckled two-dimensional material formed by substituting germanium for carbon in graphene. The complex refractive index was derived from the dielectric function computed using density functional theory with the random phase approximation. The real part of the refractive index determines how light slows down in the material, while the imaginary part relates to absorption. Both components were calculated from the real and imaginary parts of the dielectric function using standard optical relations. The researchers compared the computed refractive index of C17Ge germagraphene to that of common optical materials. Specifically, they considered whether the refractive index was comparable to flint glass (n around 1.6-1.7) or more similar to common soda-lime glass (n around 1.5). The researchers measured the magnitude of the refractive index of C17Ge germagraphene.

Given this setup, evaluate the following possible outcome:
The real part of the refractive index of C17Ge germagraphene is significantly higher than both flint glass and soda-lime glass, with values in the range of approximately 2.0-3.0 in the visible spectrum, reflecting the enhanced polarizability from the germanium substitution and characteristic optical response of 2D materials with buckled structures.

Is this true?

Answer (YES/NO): NO